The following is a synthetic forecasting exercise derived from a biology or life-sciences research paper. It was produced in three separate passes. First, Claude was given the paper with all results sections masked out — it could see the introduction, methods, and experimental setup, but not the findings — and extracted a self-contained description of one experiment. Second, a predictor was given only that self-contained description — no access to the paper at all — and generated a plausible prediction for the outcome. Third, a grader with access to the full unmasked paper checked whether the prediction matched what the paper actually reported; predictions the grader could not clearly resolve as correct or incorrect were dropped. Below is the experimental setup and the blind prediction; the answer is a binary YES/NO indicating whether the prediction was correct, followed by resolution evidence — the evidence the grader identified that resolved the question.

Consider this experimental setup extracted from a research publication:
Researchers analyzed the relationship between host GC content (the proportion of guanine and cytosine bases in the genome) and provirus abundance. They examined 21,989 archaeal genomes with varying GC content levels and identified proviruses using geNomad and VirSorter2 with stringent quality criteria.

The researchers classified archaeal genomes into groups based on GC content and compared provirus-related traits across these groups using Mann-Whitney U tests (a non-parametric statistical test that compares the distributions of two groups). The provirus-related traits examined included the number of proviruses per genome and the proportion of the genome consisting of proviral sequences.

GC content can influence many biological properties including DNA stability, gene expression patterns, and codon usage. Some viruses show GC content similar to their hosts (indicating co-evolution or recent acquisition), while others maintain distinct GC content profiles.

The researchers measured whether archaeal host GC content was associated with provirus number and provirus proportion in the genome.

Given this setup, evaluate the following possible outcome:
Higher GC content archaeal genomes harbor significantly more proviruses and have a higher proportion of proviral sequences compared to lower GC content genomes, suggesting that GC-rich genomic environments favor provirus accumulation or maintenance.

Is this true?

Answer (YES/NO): NO